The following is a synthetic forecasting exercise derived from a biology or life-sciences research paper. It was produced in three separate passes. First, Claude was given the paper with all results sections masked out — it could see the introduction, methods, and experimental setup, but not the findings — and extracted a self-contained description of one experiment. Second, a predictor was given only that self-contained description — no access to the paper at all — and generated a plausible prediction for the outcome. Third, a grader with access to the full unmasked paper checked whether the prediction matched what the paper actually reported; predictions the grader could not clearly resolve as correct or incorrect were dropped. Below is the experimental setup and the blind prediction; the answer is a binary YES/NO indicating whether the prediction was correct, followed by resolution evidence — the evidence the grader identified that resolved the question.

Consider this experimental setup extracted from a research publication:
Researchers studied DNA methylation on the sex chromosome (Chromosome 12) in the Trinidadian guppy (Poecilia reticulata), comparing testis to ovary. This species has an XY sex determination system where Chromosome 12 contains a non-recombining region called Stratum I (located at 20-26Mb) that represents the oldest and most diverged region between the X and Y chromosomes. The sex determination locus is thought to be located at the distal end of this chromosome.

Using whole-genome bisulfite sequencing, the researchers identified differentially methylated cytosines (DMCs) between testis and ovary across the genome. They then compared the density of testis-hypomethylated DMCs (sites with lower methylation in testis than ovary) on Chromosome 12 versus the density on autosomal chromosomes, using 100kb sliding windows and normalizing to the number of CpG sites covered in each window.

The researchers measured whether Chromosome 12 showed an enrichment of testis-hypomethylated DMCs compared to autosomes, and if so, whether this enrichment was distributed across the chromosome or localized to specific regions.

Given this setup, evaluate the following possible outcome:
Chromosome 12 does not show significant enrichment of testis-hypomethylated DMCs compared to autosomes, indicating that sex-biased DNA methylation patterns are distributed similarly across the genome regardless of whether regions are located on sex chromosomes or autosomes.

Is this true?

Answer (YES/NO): NO